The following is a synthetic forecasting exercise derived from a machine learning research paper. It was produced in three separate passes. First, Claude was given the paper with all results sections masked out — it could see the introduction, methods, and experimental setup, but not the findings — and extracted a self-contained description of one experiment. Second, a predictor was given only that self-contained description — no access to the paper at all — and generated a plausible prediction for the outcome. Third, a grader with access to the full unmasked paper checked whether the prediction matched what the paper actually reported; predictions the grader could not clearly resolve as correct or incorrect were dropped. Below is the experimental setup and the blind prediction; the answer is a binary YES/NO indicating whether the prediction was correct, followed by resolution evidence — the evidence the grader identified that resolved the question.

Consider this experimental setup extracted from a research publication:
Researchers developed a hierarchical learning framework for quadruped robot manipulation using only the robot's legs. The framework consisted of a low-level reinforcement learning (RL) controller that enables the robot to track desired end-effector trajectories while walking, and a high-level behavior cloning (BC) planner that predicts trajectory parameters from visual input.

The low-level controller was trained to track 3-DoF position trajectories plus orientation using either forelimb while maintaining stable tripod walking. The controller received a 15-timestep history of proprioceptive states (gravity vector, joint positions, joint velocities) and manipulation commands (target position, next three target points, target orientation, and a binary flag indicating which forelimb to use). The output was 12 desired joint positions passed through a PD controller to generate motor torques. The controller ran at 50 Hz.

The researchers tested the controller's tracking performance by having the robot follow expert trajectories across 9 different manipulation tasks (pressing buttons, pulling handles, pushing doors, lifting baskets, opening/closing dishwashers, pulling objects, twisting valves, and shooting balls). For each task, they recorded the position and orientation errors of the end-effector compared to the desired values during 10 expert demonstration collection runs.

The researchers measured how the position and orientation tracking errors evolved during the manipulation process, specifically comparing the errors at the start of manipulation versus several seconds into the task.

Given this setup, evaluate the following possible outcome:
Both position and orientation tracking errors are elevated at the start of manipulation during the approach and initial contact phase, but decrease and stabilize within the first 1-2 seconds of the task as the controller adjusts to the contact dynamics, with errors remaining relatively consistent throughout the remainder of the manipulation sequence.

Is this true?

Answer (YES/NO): NO